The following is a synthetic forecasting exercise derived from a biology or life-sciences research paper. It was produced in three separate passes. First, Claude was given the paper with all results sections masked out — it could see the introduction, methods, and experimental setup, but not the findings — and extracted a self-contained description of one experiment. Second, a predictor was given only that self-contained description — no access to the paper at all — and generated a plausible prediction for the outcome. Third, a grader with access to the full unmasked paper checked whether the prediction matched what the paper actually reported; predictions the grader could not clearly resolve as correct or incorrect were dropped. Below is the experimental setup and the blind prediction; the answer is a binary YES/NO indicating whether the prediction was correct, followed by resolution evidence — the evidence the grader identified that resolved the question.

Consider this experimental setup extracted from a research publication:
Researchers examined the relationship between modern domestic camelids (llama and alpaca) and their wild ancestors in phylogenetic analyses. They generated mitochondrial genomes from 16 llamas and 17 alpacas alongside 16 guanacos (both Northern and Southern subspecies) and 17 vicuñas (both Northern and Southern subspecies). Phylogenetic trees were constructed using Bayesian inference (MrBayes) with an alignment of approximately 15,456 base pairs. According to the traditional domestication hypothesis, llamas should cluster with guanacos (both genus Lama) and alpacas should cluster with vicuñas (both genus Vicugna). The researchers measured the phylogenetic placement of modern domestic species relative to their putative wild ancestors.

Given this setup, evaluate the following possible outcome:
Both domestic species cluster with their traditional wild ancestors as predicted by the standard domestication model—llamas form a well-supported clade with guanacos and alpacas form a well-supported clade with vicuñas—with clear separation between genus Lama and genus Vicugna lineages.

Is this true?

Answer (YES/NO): NO